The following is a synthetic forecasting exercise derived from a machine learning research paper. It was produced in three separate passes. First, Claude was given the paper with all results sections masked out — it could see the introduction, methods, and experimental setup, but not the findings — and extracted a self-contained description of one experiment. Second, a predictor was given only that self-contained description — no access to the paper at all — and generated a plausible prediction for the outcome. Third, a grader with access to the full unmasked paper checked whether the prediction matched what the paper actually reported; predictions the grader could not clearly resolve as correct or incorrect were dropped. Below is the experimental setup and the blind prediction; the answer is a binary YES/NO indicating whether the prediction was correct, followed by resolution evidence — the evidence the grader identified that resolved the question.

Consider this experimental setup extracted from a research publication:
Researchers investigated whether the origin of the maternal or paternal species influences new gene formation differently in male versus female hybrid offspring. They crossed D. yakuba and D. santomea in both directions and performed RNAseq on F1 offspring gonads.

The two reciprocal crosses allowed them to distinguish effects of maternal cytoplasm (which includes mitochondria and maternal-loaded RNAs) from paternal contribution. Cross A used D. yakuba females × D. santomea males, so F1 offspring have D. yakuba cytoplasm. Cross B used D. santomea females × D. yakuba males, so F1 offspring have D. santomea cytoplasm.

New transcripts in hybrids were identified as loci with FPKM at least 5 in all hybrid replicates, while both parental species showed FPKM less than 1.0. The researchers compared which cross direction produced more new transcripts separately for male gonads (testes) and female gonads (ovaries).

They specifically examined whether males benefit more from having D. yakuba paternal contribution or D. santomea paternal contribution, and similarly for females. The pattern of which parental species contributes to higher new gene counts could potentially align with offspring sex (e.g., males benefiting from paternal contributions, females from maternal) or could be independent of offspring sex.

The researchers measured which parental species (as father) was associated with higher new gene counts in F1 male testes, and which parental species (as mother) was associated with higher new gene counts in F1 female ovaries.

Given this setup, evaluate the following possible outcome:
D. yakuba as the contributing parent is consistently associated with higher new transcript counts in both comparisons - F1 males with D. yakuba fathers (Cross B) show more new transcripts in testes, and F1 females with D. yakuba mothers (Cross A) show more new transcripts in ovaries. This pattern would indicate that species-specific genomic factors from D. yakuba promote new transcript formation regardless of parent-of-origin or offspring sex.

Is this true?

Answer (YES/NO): YES